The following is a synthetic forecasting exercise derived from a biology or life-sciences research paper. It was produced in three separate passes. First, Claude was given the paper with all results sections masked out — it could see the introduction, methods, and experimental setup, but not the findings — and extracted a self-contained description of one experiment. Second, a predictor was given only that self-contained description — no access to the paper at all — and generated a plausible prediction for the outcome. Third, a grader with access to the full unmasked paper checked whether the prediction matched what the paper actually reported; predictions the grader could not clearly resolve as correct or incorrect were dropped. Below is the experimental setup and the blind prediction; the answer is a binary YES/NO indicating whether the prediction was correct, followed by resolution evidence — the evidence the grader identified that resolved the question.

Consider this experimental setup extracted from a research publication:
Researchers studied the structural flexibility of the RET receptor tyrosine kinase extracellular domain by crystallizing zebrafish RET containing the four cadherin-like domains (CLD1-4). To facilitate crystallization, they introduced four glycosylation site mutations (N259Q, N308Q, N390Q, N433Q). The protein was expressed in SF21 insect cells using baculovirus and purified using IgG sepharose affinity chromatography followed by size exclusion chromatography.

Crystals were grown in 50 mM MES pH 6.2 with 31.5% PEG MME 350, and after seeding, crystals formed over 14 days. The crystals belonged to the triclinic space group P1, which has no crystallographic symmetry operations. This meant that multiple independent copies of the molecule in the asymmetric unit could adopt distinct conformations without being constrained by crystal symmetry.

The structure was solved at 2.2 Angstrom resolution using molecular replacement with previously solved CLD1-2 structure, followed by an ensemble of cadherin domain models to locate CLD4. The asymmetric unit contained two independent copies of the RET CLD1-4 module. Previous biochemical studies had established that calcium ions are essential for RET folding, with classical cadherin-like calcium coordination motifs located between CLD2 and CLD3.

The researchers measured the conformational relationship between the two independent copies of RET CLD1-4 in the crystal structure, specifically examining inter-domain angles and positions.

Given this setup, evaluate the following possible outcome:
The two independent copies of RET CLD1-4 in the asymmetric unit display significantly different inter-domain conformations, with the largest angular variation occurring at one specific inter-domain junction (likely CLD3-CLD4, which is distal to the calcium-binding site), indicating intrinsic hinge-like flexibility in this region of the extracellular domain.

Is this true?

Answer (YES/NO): NO